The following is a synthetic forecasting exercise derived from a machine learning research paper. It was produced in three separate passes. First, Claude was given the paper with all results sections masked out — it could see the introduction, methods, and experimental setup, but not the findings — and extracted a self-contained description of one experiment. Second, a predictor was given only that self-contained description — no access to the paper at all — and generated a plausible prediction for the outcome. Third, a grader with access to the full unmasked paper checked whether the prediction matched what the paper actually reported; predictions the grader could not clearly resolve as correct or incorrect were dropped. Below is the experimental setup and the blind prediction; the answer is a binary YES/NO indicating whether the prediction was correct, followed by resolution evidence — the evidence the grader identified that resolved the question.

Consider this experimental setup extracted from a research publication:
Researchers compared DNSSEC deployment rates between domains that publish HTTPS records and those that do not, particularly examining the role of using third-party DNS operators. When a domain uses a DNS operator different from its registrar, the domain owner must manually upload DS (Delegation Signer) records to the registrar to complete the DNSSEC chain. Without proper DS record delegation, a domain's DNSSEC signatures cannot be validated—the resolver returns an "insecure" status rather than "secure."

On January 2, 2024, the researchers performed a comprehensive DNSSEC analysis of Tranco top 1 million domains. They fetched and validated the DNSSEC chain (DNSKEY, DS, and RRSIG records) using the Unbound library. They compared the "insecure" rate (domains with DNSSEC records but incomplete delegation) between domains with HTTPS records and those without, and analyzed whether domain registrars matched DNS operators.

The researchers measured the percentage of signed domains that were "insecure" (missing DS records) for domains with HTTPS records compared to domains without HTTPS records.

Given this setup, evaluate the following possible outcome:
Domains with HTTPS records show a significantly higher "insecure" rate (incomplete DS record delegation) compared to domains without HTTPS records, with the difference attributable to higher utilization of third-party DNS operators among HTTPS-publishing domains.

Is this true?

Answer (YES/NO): YES